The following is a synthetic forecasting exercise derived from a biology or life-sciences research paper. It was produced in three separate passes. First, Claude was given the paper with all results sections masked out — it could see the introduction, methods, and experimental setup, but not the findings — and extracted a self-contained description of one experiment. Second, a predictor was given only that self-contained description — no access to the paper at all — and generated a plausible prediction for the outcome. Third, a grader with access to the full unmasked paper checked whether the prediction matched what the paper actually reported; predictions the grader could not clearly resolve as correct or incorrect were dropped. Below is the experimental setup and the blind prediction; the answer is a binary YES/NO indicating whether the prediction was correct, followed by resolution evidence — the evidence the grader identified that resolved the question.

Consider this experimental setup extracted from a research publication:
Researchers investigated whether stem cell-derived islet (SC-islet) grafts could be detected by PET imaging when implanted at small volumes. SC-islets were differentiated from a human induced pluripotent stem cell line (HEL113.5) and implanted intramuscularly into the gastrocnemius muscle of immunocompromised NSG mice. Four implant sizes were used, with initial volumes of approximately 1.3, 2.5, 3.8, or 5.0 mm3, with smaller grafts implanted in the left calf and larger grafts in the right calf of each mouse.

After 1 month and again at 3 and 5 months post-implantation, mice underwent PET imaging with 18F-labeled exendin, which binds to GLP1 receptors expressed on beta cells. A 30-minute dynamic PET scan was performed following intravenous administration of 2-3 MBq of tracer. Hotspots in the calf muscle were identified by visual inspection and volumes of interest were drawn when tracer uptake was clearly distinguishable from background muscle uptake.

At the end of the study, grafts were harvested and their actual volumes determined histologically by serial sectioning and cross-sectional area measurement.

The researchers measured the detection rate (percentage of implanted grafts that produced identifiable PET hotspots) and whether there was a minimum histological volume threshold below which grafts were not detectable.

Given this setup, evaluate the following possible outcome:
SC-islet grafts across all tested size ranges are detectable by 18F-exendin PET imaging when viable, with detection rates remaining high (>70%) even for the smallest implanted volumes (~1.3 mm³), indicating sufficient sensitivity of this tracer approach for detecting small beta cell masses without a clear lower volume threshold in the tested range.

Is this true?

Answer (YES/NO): NO